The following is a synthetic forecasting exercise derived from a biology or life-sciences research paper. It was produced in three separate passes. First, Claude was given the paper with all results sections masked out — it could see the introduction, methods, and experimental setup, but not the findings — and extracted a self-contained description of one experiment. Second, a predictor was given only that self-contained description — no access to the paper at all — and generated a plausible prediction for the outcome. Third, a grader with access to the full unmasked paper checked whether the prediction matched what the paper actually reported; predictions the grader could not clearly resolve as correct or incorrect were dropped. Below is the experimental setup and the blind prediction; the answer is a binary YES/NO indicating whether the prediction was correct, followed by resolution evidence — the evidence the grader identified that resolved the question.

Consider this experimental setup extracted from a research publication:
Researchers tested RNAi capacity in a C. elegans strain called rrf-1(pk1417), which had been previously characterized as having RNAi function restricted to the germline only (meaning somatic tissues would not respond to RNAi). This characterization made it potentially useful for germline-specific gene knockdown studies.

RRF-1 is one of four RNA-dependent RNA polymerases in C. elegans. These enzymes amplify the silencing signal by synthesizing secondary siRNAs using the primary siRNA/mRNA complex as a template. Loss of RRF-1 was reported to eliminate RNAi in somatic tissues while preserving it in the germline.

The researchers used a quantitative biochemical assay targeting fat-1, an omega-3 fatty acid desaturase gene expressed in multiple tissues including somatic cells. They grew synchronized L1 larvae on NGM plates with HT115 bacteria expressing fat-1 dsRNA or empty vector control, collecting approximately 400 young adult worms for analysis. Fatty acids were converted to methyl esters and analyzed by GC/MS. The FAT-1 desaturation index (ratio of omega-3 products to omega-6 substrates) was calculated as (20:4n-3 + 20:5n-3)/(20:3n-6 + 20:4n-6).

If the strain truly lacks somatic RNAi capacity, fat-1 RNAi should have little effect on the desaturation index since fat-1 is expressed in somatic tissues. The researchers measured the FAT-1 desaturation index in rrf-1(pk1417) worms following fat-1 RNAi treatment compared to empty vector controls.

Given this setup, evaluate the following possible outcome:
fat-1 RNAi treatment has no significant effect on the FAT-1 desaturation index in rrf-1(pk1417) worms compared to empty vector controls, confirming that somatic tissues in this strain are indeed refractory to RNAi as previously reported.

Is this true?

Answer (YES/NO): NO